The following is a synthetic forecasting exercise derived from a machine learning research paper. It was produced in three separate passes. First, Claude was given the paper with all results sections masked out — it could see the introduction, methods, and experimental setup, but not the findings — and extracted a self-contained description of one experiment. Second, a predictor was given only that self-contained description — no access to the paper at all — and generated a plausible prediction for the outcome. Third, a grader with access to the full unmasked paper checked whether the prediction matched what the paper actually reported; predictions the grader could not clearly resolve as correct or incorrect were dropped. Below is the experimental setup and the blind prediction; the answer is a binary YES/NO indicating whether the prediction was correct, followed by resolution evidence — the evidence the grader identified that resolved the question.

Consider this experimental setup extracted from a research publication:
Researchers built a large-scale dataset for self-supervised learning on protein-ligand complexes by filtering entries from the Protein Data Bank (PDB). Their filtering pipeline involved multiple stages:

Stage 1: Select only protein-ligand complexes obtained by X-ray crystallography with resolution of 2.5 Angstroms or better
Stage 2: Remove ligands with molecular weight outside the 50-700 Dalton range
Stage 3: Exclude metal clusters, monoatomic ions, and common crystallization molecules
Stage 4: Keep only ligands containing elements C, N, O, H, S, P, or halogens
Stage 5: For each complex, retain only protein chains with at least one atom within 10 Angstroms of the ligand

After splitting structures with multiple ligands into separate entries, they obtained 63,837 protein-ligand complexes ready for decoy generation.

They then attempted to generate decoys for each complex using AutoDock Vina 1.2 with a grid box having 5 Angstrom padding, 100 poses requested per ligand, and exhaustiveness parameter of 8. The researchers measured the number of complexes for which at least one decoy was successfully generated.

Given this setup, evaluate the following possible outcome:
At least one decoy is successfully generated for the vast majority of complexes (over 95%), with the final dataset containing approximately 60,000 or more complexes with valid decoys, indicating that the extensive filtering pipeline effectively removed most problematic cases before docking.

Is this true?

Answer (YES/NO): YES